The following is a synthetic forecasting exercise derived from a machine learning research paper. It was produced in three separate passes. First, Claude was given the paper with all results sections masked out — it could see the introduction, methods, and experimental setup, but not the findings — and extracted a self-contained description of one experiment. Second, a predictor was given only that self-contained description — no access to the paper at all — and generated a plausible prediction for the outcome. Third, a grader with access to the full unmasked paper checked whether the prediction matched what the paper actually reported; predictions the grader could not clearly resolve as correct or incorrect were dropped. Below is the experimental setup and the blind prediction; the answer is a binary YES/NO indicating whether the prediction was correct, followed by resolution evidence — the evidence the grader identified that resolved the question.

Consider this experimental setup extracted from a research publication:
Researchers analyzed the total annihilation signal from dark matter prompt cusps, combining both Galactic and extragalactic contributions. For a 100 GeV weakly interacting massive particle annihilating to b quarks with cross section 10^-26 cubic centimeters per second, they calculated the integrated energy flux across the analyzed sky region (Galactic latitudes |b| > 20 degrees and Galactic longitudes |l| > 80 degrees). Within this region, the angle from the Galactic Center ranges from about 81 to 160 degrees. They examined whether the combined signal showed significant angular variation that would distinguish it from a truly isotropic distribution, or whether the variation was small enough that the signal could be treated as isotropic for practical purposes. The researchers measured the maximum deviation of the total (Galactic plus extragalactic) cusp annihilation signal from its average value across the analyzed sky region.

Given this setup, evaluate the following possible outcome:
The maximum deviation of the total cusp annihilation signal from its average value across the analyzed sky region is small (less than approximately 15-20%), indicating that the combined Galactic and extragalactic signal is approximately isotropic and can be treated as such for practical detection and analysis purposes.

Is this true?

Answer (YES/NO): YES